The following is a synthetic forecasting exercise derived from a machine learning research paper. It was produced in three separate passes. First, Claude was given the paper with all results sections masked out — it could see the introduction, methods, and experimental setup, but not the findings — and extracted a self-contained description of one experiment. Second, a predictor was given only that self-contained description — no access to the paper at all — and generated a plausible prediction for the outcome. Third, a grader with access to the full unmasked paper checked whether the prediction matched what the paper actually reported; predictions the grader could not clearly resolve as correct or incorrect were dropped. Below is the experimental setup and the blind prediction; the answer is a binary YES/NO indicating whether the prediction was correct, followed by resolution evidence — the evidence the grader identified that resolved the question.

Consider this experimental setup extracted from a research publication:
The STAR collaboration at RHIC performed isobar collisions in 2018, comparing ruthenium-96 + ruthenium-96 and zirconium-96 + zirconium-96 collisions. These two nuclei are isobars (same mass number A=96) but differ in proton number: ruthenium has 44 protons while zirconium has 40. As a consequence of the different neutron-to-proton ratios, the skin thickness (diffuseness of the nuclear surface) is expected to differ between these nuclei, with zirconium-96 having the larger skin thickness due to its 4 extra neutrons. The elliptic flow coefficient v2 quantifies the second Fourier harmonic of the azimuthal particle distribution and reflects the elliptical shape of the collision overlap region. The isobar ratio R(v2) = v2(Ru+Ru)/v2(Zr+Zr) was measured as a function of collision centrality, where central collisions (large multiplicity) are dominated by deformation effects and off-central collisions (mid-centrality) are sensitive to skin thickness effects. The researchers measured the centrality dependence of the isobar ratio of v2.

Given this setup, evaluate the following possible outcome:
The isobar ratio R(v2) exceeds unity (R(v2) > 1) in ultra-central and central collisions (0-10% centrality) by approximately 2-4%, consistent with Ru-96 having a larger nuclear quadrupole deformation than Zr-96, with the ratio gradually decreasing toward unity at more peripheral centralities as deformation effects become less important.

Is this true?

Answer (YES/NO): NO